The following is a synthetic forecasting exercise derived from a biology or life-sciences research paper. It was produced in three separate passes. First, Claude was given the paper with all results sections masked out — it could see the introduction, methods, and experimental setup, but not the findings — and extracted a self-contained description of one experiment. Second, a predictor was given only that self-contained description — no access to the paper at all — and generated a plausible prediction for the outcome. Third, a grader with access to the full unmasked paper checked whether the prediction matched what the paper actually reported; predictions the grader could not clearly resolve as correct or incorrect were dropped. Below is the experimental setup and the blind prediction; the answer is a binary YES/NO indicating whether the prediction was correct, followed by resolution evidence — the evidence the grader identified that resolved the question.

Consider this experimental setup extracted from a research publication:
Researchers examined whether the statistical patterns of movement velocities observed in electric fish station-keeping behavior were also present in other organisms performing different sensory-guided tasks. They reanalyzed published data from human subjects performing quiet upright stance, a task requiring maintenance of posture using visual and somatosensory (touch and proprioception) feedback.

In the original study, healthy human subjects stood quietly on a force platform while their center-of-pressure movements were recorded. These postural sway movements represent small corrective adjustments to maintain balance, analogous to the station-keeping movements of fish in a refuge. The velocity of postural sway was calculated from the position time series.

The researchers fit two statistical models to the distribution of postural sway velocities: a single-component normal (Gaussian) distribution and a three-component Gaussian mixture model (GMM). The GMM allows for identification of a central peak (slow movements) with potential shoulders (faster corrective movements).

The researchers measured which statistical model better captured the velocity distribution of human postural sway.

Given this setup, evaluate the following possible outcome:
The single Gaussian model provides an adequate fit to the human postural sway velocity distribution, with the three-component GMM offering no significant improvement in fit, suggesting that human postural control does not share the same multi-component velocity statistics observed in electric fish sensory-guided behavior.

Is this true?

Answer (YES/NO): NO